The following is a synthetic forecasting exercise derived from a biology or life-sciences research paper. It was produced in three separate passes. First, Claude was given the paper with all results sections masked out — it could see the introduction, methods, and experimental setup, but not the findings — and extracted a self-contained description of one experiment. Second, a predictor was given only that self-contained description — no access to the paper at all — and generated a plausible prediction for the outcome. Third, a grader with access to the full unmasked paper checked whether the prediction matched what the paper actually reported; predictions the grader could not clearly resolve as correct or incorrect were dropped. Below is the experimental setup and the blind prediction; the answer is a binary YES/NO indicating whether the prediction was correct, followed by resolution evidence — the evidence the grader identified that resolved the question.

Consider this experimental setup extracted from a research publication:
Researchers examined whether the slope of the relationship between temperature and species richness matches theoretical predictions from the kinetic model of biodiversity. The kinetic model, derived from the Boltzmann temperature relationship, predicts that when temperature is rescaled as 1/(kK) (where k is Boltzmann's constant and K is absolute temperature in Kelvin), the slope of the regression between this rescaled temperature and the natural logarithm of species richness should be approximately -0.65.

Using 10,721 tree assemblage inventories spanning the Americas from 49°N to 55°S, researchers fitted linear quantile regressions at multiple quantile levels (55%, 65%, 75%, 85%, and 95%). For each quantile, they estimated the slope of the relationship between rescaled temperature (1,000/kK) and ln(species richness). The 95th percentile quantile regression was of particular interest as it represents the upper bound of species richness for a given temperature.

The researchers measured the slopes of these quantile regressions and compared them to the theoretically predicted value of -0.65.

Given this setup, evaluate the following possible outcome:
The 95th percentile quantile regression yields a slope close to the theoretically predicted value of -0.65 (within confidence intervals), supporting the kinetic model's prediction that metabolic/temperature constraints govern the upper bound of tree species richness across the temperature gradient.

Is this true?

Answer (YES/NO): YES